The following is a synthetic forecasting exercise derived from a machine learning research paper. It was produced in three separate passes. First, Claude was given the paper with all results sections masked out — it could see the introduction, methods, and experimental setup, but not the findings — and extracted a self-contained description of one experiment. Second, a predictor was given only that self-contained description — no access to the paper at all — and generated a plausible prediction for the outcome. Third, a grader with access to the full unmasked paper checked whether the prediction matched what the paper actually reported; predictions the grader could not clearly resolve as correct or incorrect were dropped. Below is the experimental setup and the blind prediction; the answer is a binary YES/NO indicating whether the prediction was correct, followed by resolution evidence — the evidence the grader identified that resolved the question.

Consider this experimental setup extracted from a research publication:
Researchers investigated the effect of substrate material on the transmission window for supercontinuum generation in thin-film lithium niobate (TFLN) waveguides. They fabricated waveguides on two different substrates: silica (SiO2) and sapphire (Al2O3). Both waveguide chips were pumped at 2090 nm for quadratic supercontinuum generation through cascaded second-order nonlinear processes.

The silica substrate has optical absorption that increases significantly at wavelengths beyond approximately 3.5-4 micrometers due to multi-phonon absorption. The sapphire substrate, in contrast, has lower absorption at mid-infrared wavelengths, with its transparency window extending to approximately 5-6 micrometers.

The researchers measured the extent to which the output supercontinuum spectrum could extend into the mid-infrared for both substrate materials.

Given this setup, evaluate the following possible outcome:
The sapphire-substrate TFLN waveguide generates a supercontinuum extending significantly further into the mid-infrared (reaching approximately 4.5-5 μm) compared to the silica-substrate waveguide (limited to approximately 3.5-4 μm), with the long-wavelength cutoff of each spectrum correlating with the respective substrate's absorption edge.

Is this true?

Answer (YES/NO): NO